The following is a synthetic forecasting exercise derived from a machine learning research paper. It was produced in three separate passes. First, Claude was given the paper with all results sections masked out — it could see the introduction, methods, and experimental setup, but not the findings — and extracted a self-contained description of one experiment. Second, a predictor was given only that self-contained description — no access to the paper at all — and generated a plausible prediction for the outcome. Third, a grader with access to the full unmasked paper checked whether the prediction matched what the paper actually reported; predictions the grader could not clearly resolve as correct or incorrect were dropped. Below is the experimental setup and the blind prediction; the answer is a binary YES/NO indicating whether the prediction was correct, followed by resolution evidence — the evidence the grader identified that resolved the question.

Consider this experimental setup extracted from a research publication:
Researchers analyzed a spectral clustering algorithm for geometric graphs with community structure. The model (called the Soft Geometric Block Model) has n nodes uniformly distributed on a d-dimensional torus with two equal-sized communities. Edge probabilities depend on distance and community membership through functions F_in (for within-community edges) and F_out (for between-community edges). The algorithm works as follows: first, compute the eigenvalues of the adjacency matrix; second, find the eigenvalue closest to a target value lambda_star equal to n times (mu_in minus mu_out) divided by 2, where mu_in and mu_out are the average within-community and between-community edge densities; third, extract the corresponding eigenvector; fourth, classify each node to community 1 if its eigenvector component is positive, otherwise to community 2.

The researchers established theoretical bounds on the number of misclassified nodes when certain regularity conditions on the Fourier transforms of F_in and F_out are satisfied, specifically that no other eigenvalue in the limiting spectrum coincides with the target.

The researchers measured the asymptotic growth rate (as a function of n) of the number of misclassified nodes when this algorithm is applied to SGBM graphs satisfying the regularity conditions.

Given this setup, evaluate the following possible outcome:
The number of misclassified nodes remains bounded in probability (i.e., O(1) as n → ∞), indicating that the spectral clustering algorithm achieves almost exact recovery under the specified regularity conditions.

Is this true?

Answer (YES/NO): NO